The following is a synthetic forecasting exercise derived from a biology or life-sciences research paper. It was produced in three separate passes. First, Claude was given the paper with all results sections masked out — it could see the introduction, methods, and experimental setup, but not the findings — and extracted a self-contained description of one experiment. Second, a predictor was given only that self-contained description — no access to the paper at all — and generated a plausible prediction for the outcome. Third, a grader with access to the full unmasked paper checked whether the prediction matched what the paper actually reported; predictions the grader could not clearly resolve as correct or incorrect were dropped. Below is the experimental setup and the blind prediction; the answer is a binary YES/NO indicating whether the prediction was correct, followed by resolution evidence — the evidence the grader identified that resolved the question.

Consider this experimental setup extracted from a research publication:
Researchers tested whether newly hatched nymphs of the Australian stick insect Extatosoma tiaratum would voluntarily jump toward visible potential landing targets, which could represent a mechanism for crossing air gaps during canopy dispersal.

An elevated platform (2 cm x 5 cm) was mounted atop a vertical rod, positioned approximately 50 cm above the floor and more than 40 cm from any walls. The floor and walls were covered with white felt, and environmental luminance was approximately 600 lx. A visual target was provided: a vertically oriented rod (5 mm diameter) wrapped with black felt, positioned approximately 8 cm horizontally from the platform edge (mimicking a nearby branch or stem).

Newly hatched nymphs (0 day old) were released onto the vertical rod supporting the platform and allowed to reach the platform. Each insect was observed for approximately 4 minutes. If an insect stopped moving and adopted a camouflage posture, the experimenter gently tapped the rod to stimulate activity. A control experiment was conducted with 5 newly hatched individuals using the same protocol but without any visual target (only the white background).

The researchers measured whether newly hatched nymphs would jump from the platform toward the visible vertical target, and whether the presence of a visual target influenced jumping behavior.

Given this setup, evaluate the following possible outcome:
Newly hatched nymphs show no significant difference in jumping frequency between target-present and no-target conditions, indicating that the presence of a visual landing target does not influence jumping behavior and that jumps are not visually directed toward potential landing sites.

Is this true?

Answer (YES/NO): NO